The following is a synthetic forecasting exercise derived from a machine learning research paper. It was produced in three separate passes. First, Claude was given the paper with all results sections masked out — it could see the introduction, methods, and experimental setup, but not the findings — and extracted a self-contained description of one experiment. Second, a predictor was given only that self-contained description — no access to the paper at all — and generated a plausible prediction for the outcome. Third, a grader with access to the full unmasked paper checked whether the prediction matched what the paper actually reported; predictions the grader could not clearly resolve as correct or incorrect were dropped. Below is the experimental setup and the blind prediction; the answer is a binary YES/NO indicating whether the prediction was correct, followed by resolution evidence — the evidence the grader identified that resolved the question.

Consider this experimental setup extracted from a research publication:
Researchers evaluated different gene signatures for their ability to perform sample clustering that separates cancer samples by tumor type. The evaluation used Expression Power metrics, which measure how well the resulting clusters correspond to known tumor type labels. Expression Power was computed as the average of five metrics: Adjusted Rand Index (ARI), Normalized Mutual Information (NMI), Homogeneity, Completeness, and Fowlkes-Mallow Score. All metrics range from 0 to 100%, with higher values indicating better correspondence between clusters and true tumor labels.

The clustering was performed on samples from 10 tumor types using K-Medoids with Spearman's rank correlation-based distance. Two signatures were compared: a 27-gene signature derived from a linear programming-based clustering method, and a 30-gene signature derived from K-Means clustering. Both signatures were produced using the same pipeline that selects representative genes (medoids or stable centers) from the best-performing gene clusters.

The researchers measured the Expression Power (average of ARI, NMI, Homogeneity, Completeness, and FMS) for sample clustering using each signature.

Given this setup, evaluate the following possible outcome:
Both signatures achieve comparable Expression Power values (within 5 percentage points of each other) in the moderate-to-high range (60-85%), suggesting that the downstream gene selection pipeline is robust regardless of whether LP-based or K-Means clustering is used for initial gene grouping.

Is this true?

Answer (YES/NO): NO